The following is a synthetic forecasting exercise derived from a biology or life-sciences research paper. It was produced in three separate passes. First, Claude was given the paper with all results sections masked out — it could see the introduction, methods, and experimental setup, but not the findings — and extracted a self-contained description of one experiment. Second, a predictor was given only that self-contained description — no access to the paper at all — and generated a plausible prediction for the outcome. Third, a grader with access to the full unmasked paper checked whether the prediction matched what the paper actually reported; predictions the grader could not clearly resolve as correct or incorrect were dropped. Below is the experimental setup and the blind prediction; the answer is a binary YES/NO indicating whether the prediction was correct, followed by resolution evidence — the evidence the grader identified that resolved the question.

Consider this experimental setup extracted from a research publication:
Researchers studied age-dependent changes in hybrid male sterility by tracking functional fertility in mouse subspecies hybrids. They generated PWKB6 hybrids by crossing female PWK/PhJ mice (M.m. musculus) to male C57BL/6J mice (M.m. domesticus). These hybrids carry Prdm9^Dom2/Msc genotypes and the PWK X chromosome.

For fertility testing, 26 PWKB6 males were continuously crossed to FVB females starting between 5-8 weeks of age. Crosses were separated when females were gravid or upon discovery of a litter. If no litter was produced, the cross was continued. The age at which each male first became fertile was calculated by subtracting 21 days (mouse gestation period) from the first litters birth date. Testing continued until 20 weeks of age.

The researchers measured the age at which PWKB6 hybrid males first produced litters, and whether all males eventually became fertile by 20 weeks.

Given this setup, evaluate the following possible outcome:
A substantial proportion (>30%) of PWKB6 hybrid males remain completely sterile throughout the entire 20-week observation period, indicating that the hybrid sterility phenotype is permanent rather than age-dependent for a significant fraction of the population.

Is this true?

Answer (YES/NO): NO